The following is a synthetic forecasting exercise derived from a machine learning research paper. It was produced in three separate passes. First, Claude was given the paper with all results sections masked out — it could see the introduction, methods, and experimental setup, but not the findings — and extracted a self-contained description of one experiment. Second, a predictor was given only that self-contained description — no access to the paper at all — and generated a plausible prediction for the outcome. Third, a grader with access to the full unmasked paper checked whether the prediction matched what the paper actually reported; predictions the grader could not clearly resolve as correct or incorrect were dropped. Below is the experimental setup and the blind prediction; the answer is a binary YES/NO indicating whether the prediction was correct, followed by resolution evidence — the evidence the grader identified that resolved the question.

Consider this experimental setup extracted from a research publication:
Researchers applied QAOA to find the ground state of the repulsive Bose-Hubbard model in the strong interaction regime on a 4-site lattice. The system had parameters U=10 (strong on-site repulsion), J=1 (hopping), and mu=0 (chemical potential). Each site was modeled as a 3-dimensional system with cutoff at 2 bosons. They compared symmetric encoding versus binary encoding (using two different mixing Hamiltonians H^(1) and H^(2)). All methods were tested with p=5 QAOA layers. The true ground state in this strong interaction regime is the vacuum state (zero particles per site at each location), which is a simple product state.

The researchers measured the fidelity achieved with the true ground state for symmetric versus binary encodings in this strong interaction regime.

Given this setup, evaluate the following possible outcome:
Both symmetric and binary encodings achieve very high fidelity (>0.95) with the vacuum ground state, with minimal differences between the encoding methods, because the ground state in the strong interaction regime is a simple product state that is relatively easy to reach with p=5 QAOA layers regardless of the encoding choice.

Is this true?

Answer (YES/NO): YES